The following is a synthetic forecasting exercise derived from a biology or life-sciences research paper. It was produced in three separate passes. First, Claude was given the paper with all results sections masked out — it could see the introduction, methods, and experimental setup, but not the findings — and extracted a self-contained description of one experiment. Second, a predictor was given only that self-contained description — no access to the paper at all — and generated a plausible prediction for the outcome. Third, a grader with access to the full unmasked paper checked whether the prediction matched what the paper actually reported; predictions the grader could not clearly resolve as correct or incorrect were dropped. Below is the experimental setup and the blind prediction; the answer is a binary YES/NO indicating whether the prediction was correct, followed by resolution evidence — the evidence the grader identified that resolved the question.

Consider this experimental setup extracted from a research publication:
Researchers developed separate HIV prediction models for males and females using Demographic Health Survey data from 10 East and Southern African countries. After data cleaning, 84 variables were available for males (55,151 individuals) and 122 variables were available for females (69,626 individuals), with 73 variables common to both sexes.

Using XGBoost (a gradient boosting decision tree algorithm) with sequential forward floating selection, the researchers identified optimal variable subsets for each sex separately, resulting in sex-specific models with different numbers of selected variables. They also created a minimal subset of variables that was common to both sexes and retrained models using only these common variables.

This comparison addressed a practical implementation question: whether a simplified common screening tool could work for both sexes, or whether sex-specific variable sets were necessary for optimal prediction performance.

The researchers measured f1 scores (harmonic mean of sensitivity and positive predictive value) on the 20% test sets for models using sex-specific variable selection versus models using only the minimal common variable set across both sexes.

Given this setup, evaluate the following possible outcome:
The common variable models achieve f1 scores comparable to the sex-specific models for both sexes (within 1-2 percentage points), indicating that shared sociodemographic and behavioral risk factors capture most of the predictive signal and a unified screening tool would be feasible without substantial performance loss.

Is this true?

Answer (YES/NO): NO